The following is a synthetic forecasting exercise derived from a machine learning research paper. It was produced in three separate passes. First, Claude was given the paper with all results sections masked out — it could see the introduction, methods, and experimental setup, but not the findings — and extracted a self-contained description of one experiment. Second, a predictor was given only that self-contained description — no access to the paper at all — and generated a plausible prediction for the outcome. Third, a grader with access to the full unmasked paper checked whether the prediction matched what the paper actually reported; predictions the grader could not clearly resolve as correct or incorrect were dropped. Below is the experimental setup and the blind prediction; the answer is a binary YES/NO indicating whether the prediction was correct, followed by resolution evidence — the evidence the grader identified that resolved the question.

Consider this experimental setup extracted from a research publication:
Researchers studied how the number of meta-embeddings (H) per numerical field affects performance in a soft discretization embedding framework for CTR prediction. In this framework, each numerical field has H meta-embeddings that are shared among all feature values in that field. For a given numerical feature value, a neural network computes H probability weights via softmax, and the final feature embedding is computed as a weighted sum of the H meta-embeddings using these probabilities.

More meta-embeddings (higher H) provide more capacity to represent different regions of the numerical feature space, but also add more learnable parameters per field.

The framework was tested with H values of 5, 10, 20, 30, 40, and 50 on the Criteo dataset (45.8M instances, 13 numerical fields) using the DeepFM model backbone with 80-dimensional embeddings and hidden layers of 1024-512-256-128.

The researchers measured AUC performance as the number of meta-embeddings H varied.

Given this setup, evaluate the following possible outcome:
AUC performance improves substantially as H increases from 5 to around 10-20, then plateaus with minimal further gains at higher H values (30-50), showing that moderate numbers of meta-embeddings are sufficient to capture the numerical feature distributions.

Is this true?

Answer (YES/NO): NO